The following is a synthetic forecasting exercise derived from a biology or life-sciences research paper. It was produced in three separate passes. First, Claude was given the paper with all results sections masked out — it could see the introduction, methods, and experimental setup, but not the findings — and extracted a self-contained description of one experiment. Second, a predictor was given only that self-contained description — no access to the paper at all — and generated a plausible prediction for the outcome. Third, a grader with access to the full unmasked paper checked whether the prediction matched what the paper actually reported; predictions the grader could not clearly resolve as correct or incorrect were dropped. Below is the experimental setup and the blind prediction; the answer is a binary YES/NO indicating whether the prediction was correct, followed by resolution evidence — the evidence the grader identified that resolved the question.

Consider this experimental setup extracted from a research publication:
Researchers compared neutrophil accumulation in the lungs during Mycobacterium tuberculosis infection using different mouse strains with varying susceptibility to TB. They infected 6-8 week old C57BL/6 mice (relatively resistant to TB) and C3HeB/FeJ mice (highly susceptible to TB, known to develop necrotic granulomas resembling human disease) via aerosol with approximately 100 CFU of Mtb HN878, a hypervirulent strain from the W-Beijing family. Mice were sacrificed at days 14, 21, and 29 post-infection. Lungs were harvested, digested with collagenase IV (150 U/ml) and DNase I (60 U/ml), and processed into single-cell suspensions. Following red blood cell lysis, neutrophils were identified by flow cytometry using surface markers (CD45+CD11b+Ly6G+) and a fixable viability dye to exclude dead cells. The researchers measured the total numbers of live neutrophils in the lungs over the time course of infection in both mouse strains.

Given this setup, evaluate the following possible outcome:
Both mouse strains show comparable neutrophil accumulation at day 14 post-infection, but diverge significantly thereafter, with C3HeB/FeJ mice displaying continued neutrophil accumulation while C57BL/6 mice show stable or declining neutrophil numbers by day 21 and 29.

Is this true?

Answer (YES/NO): NO